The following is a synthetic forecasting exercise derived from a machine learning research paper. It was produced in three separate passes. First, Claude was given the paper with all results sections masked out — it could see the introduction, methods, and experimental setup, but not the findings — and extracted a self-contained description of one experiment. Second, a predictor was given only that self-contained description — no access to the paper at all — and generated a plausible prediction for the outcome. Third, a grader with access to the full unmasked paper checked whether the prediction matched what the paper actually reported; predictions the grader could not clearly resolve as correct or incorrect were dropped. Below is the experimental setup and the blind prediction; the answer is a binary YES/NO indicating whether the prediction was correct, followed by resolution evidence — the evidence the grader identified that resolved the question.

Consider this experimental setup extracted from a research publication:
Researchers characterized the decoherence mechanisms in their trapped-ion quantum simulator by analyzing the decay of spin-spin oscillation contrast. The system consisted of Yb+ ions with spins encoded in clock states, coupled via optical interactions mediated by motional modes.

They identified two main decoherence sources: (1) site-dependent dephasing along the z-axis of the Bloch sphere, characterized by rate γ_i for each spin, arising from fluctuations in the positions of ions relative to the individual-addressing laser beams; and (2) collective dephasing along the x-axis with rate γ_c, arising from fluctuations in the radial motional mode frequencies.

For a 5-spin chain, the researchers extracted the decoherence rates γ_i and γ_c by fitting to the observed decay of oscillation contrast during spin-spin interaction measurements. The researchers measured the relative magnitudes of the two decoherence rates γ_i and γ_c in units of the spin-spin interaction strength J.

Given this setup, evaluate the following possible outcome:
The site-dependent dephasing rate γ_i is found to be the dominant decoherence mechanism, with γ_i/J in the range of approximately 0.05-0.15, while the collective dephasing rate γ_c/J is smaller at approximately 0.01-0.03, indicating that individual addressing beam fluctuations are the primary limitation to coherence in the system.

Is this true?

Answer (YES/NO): NO